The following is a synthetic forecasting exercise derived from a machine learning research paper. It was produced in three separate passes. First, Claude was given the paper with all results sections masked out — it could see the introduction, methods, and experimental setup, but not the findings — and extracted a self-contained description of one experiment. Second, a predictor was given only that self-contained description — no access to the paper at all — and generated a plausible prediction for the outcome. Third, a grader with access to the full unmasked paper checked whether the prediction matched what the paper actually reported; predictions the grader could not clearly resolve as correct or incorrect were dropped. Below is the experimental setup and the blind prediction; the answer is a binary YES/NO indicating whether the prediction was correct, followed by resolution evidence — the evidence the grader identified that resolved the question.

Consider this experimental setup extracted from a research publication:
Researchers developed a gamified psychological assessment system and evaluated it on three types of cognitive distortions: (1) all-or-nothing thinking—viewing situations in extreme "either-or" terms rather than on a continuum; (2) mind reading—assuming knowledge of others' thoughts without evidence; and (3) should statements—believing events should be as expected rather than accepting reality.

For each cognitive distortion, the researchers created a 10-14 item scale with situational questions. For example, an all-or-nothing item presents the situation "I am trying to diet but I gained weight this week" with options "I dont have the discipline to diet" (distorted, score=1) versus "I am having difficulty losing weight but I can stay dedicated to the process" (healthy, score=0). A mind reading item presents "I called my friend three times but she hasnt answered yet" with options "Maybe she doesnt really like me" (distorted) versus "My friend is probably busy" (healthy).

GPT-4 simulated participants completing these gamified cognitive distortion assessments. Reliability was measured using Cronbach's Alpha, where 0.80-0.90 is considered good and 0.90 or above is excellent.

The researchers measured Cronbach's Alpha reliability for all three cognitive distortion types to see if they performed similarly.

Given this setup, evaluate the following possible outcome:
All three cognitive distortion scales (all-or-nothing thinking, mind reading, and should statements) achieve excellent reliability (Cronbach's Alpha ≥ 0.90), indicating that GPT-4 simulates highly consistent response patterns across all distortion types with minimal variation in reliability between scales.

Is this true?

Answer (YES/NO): NO